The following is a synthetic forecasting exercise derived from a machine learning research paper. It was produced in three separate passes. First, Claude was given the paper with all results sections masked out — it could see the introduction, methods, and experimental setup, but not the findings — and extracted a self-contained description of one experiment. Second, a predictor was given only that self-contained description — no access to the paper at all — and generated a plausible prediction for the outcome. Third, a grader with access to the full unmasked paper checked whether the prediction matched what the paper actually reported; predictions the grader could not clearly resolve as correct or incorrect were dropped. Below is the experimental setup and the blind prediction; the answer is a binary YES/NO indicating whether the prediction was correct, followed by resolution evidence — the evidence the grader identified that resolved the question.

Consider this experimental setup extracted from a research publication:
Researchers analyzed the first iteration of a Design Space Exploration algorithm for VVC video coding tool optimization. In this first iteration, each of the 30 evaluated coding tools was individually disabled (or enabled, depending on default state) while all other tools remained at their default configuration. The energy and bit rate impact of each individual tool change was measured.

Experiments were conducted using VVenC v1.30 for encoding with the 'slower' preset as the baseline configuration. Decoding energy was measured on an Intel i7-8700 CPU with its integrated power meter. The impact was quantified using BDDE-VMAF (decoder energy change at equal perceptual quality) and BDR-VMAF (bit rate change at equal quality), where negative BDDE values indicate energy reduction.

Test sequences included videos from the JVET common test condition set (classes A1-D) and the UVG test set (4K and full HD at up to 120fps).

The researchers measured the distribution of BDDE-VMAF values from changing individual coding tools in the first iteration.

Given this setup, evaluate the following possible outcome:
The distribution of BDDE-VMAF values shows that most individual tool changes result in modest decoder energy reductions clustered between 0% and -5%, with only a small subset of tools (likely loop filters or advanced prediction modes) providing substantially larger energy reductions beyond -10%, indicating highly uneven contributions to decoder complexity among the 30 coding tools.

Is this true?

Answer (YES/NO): NO